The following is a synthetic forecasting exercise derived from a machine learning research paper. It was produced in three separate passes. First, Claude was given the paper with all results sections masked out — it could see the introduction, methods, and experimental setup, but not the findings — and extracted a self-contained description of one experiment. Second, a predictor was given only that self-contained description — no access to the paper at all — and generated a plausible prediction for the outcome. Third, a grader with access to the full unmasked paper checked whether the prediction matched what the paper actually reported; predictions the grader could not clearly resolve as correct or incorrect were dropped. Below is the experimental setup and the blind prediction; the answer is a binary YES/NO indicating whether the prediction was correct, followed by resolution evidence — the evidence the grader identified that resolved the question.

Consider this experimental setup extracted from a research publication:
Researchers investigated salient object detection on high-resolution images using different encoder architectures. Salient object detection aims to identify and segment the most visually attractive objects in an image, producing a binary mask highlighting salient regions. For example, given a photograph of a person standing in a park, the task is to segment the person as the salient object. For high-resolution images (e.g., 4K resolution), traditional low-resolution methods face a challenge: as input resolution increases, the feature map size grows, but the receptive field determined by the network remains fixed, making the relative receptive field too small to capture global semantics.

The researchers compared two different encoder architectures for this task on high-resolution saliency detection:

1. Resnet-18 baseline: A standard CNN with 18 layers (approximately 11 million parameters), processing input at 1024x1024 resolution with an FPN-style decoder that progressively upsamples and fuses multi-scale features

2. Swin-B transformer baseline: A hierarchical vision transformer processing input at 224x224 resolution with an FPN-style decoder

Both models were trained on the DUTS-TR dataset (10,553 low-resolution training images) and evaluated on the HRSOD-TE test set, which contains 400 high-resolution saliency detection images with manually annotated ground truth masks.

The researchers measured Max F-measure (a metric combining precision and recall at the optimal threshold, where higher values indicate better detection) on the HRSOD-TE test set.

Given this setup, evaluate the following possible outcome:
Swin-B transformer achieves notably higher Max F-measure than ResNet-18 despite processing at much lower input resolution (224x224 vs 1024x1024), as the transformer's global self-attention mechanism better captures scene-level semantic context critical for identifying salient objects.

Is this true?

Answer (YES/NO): YES